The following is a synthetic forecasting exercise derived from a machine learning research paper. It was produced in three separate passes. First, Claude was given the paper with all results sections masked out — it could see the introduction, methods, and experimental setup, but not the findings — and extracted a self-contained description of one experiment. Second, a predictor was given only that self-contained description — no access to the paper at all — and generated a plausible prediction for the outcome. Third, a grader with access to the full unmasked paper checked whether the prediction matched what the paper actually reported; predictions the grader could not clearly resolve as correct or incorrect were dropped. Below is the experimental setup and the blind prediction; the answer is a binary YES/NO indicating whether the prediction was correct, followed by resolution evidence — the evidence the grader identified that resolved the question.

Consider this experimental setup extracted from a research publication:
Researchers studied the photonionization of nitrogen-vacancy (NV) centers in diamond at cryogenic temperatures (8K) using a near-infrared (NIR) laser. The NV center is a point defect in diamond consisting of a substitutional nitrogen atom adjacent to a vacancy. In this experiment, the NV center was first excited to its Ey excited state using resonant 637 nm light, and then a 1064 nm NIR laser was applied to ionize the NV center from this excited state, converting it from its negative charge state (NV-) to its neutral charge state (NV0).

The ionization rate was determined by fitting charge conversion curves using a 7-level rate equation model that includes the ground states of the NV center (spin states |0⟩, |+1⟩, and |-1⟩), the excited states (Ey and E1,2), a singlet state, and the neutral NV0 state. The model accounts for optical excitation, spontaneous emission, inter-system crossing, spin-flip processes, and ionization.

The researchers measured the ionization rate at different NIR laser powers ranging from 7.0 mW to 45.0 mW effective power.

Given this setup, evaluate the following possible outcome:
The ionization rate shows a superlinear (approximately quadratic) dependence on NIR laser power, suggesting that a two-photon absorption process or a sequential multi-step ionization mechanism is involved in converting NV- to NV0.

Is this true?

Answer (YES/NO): NO